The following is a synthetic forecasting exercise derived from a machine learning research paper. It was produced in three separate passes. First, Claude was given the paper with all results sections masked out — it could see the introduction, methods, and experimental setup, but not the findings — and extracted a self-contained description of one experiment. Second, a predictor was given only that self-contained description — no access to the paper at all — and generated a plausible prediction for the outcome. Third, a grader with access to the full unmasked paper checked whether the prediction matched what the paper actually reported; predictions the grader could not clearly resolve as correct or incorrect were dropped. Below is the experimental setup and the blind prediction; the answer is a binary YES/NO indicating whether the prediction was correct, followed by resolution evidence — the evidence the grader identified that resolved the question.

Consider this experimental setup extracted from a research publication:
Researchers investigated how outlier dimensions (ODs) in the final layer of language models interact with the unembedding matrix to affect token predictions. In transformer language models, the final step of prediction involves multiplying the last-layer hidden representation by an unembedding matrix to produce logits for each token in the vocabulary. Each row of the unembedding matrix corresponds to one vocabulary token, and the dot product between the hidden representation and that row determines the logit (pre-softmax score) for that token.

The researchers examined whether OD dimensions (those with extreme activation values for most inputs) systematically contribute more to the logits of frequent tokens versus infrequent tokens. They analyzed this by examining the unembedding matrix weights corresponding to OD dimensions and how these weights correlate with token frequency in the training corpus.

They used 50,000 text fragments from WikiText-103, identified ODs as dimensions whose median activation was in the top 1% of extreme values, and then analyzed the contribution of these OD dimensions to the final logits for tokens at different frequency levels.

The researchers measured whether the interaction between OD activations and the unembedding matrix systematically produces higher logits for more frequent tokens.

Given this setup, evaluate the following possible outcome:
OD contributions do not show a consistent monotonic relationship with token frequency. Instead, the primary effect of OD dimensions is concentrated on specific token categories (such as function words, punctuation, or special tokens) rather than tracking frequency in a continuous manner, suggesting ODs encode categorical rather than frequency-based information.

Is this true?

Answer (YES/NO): NO